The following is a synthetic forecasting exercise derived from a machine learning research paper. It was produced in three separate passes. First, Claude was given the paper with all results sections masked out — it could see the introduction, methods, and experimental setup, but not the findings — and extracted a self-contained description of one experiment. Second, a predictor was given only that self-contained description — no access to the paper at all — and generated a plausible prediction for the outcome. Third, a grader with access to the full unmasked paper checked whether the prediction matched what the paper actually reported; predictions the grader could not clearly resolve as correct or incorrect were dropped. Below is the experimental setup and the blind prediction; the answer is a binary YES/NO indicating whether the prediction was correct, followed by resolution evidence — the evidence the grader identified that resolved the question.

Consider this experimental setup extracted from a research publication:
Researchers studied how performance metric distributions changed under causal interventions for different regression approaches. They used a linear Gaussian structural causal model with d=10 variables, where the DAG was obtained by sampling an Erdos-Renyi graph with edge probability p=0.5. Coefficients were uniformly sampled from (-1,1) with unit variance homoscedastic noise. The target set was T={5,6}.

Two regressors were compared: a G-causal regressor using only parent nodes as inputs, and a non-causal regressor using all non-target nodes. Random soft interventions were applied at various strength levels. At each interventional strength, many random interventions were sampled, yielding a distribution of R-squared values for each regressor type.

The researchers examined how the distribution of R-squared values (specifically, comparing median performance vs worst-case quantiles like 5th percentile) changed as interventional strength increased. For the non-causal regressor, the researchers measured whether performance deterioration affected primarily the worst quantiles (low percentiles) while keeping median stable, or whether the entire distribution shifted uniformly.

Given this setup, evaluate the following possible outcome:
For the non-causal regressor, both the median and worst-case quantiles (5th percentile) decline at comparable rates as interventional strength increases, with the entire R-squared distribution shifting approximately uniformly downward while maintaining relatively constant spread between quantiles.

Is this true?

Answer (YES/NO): NO